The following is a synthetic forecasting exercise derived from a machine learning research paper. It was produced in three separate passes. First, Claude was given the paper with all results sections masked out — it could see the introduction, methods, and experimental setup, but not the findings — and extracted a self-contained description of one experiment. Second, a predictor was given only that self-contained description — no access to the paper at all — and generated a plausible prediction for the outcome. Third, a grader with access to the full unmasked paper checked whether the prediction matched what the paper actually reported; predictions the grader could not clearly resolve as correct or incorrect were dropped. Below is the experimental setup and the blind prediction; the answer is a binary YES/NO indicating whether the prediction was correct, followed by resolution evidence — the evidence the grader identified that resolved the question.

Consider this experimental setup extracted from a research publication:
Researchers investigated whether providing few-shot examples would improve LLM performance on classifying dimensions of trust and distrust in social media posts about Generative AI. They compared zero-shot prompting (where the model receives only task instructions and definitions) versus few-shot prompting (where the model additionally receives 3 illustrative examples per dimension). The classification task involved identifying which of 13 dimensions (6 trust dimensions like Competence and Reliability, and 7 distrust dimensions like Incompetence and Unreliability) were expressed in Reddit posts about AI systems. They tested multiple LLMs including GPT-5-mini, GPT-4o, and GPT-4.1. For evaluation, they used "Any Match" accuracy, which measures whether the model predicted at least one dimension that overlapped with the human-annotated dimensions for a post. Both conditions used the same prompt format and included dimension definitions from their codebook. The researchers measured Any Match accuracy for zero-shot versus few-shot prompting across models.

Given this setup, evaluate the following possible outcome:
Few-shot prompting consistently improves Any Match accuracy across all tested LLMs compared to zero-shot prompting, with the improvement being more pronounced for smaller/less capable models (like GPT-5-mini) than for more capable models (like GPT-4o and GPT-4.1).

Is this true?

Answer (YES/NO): NO